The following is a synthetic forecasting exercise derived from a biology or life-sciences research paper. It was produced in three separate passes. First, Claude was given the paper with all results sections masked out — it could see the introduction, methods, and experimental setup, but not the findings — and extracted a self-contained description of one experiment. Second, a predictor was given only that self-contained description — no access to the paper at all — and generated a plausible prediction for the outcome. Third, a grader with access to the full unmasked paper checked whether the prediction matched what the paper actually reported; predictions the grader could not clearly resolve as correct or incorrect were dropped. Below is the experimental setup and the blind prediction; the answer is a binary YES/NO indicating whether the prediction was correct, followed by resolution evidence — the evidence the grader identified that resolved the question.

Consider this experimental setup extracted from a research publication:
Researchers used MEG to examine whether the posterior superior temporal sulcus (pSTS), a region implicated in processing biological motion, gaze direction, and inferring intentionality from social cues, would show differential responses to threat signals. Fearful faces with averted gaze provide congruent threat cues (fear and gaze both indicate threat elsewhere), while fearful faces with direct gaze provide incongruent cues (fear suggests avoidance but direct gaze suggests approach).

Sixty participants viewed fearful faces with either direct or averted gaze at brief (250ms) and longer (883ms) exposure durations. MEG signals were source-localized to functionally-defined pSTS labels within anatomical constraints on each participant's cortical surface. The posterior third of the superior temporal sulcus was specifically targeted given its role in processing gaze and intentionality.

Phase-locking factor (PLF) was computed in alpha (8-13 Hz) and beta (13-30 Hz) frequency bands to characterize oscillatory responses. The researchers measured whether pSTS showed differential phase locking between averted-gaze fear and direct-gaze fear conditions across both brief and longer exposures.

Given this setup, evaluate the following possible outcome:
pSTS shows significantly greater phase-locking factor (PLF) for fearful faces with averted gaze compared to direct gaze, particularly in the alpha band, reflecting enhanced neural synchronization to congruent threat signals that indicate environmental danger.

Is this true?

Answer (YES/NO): NO